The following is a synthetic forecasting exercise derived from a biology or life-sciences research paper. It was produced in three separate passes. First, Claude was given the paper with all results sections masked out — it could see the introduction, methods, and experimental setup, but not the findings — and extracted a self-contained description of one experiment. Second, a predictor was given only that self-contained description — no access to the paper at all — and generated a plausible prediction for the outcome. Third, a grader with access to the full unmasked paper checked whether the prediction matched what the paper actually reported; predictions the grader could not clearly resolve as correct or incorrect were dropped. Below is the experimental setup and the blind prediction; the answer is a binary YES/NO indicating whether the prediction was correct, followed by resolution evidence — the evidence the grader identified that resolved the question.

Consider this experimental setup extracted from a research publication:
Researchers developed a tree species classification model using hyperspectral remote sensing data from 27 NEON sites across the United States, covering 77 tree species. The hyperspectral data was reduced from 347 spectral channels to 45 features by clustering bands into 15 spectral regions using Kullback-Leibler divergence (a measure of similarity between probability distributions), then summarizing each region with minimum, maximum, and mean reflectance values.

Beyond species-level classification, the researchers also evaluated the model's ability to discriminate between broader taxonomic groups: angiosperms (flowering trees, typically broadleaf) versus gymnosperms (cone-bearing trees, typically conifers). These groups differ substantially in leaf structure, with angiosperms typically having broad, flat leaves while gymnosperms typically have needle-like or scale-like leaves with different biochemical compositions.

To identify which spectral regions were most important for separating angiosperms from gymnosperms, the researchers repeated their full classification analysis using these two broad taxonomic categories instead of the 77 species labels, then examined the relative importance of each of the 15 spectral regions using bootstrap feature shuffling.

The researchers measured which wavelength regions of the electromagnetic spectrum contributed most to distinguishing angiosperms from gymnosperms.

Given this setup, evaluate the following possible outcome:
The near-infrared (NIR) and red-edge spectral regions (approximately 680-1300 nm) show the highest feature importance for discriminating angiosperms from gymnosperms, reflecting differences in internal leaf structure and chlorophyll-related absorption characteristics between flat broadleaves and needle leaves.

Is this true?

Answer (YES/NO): NO